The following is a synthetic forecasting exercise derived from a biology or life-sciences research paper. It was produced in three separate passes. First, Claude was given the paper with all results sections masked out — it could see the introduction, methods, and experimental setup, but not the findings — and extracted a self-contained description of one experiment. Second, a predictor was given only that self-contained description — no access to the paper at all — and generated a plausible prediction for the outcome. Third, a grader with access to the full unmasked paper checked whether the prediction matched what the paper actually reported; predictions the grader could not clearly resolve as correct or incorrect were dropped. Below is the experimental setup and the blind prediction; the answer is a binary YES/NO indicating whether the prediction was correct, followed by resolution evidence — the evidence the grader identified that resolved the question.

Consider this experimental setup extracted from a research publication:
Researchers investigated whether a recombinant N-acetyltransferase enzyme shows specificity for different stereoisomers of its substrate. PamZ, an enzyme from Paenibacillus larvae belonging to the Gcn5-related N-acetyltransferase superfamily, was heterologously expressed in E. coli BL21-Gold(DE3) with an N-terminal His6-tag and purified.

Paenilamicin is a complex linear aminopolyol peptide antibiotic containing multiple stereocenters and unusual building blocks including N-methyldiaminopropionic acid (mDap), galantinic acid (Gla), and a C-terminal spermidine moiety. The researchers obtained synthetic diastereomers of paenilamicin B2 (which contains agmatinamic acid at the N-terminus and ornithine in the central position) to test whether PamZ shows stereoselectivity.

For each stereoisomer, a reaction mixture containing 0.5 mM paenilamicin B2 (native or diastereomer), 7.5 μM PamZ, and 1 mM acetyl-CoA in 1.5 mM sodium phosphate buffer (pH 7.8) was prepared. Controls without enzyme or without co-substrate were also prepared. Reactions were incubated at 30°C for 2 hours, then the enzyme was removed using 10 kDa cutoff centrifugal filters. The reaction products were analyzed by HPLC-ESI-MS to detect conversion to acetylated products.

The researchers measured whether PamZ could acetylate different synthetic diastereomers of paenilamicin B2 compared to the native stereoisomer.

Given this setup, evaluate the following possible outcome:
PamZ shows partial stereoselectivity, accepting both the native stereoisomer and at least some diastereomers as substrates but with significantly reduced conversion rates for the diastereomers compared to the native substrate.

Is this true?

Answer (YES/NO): NO